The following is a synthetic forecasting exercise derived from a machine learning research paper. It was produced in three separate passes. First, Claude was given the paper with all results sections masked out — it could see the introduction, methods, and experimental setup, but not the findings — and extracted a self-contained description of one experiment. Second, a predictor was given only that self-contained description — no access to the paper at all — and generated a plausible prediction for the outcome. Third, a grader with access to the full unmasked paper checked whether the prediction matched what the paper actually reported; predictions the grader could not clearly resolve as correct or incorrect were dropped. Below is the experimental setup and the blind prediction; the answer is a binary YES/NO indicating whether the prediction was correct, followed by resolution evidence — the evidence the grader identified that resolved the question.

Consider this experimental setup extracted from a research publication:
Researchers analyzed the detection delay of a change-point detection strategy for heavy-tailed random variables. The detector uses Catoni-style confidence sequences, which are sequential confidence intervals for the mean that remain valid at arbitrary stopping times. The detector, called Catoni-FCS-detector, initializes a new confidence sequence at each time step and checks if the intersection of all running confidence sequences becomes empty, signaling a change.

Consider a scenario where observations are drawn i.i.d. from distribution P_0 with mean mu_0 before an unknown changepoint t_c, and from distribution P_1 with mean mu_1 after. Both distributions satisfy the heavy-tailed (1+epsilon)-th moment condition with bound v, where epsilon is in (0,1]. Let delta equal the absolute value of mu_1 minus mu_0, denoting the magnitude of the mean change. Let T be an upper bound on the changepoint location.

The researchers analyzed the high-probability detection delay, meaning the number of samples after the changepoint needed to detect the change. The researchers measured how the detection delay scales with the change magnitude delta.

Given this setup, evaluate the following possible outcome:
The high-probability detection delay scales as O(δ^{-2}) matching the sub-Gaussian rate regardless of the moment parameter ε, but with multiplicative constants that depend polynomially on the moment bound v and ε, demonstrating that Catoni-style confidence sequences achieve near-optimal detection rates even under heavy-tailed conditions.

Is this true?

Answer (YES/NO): NO